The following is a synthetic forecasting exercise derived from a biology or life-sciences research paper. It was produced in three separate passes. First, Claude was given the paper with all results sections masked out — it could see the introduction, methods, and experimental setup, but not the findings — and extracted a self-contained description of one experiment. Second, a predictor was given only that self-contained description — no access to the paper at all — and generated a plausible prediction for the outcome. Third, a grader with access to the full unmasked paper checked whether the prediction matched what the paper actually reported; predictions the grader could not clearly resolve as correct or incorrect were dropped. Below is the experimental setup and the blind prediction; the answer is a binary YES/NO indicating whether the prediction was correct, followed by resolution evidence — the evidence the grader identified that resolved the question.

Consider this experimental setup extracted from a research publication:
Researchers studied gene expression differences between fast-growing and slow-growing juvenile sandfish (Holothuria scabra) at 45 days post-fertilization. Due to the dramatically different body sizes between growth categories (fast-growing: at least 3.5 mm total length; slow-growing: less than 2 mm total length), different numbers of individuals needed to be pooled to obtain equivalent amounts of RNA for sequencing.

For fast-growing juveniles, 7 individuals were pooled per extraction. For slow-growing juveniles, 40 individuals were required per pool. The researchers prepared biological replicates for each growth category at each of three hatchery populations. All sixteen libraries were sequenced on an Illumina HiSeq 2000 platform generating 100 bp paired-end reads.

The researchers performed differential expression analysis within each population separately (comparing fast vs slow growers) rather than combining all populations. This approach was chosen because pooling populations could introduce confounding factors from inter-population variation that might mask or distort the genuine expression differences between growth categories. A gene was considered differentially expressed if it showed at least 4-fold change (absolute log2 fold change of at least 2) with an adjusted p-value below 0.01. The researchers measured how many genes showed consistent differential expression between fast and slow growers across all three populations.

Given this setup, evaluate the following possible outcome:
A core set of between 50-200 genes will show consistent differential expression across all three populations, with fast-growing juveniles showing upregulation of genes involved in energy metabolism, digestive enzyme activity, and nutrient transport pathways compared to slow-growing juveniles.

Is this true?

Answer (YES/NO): YES